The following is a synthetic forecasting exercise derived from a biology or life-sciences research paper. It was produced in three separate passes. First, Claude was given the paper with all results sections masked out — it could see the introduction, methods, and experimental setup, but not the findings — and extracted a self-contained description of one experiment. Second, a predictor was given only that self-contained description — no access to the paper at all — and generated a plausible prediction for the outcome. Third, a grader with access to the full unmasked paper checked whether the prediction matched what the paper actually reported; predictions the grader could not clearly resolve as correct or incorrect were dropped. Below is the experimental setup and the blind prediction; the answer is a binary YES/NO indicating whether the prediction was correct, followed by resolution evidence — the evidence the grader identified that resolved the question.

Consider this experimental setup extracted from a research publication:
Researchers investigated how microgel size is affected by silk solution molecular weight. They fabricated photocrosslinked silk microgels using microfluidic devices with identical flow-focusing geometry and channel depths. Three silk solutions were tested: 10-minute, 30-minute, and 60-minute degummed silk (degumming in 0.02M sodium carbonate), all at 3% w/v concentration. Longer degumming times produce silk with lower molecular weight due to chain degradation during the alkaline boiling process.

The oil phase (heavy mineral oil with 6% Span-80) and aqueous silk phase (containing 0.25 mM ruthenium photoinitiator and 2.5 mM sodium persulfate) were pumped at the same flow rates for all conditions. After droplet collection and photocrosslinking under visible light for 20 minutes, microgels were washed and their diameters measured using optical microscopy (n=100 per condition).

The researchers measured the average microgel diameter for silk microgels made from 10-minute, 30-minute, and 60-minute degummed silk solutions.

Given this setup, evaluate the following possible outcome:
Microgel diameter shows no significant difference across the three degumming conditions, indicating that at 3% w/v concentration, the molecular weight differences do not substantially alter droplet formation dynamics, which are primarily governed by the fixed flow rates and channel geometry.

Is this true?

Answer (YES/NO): YES